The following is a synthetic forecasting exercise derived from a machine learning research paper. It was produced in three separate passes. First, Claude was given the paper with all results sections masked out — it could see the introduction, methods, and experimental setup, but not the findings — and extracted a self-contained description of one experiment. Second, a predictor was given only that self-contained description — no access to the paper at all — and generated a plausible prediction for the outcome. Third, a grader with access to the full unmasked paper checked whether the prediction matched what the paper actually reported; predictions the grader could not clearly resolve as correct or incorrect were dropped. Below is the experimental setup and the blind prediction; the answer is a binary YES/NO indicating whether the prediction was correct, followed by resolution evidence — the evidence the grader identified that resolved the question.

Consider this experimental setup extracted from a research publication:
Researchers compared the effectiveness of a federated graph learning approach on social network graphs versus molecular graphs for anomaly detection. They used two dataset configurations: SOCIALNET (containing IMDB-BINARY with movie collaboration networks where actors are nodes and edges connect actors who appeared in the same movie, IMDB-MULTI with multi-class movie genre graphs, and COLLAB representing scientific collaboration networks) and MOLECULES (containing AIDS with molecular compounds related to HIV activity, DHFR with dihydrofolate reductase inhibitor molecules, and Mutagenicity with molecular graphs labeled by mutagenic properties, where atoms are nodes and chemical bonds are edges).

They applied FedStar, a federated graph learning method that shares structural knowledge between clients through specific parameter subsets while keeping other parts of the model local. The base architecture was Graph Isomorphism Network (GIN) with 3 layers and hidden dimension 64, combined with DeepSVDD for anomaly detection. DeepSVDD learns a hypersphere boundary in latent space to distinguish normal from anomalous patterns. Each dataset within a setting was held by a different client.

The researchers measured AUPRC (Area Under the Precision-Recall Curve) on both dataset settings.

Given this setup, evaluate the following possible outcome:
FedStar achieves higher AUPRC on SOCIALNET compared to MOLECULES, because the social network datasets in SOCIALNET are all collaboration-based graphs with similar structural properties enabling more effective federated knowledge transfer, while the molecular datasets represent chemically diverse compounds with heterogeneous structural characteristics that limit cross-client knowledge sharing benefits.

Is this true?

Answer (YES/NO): NO